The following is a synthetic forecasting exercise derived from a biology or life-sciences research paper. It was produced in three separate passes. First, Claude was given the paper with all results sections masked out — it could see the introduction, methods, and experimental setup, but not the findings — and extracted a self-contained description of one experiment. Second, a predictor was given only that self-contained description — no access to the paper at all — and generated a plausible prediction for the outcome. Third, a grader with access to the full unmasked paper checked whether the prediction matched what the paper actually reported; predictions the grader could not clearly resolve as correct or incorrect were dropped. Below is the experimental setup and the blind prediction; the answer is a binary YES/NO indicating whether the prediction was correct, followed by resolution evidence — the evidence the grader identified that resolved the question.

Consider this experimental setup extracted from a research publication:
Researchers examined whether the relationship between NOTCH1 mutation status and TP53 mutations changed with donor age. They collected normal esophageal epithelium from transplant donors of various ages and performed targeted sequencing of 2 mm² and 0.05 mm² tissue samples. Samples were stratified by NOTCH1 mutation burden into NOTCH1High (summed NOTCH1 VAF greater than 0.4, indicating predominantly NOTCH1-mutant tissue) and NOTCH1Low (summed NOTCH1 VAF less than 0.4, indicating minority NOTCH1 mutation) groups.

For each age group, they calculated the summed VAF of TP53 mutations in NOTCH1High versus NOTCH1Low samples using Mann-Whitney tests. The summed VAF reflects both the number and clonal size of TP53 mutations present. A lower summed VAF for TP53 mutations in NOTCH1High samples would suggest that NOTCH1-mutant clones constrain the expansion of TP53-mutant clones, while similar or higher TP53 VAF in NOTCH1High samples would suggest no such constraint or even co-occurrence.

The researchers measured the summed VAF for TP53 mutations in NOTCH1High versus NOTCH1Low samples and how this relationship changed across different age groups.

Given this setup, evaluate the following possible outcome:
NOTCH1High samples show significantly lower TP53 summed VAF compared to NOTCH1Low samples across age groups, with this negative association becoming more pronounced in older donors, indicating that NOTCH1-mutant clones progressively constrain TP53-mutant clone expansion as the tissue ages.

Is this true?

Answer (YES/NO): NO